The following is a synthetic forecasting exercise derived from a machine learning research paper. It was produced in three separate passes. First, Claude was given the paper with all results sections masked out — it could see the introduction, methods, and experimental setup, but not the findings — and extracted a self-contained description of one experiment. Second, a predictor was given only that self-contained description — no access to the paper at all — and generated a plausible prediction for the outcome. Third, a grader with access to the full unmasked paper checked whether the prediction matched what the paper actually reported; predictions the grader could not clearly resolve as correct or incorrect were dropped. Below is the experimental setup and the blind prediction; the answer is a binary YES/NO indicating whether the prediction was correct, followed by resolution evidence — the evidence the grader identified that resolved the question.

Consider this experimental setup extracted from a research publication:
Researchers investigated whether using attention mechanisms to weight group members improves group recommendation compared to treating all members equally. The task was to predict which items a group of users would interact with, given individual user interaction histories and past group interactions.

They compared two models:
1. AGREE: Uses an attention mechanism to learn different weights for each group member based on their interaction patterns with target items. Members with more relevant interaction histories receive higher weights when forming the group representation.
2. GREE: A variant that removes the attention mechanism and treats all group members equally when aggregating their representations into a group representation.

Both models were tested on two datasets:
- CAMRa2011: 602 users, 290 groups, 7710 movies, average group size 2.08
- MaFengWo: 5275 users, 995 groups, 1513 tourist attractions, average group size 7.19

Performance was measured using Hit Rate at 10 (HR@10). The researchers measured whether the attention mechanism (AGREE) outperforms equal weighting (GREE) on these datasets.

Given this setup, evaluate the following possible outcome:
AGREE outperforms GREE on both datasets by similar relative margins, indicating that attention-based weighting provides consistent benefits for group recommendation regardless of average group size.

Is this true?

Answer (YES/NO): NO